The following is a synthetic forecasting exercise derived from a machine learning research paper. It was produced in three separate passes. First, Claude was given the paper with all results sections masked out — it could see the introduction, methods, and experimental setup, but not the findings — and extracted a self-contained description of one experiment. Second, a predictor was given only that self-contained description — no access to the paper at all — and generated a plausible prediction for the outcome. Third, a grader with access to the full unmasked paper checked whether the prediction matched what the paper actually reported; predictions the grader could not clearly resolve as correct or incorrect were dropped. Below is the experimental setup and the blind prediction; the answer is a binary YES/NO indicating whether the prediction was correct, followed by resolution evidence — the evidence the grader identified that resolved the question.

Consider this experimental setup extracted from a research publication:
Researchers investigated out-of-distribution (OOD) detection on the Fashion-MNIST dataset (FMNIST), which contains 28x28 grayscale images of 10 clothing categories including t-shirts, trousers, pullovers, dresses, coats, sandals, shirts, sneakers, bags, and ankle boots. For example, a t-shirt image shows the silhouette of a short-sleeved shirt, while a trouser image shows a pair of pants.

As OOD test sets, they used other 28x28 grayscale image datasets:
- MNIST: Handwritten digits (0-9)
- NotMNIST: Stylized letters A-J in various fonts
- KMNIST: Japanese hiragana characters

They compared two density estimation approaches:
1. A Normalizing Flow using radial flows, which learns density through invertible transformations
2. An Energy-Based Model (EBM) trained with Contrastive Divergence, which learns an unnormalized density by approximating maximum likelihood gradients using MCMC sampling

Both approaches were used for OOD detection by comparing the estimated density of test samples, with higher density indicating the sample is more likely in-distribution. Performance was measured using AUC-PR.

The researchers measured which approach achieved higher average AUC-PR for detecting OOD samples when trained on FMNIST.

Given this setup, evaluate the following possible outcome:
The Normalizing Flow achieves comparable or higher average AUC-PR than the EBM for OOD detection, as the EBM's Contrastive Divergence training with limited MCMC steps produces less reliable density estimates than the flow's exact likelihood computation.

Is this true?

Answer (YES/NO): NO